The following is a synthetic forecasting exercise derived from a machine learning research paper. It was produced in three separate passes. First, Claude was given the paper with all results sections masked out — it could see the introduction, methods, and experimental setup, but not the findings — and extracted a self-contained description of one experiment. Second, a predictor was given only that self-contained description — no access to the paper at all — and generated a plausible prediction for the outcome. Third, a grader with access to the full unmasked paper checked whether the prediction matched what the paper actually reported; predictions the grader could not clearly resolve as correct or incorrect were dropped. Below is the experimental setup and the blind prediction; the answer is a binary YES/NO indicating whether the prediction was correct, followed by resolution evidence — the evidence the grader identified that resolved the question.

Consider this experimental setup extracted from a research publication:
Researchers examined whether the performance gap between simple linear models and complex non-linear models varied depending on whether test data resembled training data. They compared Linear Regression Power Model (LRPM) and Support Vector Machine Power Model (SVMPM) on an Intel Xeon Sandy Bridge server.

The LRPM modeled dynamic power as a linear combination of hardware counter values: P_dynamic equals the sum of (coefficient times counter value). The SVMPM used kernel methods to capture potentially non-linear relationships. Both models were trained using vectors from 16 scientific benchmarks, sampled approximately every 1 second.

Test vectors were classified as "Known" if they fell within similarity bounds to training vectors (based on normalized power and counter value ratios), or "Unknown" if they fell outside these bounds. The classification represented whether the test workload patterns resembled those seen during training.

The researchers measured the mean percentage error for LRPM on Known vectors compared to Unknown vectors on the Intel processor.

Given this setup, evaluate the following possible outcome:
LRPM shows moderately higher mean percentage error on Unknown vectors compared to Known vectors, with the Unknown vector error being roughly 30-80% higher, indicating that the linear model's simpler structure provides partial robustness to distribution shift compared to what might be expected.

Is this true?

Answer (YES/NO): NO